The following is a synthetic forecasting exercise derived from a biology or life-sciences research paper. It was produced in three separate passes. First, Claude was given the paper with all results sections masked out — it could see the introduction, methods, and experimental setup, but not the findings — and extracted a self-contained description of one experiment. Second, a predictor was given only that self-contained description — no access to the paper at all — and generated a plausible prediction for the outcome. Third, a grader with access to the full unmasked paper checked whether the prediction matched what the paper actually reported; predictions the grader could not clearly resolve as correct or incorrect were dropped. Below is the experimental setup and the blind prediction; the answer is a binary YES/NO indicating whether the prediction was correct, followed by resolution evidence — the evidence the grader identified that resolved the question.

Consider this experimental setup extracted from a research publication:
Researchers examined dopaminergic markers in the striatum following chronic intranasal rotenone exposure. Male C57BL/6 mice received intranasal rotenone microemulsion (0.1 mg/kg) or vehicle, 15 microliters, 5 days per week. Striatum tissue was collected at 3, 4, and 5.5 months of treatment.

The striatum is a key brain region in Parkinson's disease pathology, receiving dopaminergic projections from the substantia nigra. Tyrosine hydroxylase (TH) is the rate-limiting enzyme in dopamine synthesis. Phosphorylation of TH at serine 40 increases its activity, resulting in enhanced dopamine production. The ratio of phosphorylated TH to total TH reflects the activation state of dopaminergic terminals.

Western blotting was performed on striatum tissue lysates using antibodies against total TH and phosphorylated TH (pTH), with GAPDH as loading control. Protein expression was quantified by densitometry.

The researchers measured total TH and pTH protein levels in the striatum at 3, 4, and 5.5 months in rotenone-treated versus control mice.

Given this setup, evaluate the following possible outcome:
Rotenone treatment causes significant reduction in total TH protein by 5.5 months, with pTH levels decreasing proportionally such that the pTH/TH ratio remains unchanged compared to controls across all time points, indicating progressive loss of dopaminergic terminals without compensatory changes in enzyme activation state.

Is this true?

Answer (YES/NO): NO